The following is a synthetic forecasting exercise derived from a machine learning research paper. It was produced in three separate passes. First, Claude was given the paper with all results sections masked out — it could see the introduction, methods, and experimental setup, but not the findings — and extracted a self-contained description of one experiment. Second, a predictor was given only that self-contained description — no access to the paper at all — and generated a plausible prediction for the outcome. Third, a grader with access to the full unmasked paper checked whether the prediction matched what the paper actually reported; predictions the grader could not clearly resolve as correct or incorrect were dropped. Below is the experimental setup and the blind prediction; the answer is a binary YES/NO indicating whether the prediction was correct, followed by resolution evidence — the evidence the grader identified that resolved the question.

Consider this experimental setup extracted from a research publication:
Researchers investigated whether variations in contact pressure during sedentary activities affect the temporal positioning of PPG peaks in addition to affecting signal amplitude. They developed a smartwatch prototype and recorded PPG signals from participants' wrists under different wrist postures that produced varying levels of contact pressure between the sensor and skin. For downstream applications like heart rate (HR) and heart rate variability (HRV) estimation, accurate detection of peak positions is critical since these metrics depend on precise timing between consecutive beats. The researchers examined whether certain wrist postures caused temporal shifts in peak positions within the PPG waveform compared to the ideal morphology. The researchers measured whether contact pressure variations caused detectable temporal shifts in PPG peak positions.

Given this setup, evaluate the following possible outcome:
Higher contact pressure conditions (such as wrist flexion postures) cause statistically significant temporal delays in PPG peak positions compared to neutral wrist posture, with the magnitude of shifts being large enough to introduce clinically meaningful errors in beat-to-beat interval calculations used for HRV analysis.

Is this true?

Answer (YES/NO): NO